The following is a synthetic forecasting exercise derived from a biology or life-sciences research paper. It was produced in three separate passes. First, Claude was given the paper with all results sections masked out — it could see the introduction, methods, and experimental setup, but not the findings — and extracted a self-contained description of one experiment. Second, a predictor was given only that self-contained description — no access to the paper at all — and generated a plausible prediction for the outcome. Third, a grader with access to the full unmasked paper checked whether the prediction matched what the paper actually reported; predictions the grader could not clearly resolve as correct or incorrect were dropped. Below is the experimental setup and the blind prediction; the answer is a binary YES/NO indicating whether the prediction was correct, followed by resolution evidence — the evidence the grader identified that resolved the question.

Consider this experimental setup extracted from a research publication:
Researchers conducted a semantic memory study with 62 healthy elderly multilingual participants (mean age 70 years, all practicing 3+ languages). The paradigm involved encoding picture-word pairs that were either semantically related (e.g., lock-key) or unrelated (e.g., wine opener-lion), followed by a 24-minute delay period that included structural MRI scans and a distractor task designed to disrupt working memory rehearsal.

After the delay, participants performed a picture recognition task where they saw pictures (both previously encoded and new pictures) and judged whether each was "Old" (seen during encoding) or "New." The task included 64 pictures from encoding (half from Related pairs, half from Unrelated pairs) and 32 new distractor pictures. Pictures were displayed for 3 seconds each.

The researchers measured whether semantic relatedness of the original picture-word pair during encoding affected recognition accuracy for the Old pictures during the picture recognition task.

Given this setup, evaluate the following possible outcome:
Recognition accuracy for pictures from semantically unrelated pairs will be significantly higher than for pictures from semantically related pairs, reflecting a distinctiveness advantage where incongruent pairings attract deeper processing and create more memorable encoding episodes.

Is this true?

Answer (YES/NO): NO